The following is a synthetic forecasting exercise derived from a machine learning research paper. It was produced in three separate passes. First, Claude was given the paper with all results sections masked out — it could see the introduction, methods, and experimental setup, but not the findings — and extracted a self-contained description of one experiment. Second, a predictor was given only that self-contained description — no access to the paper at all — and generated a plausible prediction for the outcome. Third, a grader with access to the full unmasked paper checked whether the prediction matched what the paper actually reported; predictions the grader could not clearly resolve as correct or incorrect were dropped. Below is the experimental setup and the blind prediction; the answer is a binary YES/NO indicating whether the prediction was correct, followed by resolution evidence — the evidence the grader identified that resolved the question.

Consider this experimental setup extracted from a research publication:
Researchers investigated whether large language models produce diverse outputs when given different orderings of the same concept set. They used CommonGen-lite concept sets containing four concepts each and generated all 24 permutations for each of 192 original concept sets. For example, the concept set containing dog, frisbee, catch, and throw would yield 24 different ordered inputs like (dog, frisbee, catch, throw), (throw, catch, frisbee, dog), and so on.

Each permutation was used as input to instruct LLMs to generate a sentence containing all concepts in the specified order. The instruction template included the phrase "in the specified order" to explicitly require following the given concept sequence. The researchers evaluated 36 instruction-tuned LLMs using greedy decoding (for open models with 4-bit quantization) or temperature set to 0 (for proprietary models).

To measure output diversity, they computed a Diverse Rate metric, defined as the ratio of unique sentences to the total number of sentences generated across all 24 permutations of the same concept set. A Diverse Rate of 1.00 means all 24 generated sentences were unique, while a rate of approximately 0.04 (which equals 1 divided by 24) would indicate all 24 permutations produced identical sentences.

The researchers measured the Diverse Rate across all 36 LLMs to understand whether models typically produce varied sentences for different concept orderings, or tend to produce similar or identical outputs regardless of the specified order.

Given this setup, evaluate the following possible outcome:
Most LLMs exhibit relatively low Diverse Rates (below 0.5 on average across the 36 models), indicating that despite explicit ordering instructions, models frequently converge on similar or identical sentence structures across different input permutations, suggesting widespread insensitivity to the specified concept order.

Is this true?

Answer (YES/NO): NO